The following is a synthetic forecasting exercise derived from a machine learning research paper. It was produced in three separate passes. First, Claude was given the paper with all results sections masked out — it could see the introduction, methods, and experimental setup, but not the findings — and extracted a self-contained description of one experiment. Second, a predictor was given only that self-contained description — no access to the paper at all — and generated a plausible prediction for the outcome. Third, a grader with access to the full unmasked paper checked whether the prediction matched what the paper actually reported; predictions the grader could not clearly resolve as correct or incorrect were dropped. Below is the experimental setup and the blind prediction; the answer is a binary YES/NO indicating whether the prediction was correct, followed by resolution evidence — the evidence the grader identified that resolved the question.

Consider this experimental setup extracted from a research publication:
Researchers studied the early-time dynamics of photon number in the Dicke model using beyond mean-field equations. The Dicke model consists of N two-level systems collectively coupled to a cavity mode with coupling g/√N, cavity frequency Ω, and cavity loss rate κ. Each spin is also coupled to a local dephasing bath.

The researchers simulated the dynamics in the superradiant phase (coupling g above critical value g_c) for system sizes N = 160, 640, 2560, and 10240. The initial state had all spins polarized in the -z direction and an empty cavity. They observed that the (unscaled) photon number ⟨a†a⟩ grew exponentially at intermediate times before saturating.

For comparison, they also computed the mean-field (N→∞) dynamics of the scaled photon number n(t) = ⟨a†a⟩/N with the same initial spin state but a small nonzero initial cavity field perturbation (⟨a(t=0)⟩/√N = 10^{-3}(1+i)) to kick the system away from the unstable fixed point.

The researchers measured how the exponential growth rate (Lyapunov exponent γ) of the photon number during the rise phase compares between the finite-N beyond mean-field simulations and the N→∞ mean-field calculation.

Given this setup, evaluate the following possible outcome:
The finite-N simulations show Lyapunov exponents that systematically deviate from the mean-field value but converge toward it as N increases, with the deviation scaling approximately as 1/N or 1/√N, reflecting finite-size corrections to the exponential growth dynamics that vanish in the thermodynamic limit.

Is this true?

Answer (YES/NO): NO